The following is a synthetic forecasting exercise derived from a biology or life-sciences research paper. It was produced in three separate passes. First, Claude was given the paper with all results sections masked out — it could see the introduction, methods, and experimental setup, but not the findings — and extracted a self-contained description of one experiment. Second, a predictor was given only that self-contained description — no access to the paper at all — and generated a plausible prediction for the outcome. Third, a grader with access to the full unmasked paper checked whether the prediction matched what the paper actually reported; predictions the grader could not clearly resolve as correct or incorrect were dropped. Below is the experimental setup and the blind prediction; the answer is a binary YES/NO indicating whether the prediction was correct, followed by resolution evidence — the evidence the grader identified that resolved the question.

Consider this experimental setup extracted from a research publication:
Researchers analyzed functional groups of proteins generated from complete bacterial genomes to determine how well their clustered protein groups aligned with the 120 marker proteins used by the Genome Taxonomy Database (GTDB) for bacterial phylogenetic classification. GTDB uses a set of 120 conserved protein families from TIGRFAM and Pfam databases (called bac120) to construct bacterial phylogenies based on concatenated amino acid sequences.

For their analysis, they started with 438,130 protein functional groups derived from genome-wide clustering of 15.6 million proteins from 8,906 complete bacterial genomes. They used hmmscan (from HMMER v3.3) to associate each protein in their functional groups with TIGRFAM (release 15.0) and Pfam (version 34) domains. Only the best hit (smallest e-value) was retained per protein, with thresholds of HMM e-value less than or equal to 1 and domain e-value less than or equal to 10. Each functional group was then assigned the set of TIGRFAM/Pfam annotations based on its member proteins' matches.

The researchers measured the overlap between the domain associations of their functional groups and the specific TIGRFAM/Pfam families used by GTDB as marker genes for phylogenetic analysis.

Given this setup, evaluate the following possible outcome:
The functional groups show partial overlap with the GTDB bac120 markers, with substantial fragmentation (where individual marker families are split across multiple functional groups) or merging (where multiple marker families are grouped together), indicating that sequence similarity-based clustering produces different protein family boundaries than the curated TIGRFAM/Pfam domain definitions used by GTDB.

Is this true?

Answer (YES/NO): YES